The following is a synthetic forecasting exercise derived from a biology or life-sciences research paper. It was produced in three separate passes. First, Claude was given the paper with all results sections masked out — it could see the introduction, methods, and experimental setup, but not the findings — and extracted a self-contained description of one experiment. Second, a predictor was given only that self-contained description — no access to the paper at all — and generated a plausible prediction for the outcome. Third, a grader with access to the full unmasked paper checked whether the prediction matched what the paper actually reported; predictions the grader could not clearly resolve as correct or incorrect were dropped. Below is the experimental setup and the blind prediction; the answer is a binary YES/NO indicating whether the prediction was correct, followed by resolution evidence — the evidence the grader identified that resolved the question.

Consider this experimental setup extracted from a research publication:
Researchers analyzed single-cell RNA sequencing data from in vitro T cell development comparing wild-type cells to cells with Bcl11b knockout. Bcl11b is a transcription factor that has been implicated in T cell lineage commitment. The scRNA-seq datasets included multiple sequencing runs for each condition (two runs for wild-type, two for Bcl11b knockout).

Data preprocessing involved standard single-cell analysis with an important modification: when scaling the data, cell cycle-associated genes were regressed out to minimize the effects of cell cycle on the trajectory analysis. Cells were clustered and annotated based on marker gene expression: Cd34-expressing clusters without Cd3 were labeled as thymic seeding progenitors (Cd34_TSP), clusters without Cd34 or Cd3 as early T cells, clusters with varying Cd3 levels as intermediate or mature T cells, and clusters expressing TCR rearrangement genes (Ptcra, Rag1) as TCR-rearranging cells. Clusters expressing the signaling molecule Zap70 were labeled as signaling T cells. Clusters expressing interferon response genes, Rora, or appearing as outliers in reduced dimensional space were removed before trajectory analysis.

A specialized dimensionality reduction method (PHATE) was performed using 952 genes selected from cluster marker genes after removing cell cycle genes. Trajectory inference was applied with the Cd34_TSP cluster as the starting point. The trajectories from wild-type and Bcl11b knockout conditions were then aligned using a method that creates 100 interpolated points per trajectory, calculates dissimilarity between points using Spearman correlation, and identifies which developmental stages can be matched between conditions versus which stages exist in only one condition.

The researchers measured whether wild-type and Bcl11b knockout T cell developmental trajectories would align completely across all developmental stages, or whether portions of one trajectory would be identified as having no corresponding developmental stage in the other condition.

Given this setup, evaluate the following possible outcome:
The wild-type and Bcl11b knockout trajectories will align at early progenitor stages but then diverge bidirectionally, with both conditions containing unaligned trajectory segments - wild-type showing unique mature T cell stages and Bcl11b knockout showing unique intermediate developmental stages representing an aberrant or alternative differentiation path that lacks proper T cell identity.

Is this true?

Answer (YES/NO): NO